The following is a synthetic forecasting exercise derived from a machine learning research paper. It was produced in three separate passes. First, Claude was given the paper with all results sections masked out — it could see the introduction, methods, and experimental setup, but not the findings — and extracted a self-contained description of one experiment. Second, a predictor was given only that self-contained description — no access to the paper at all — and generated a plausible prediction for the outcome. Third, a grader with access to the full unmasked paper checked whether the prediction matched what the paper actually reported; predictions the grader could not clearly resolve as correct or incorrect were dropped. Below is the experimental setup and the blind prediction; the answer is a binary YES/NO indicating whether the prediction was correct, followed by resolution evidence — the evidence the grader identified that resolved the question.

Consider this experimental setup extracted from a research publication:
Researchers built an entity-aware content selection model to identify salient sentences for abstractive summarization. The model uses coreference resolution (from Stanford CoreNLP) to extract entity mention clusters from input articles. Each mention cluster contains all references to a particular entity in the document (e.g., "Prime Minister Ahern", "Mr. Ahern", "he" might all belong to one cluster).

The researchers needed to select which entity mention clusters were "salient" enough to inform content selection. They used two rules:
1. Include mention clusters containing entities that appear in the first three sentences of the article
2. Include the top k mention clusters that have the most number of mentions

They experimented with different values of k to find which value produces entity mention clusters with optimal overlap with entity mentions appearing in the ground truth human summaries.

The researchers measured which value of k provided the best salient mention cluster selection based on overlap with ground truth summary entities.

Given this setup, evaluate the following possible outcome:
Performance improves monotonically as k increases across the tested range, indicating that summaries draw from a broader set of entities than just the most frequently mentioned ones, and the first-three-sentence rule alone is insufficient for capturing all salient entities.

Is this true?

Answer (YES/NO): NO